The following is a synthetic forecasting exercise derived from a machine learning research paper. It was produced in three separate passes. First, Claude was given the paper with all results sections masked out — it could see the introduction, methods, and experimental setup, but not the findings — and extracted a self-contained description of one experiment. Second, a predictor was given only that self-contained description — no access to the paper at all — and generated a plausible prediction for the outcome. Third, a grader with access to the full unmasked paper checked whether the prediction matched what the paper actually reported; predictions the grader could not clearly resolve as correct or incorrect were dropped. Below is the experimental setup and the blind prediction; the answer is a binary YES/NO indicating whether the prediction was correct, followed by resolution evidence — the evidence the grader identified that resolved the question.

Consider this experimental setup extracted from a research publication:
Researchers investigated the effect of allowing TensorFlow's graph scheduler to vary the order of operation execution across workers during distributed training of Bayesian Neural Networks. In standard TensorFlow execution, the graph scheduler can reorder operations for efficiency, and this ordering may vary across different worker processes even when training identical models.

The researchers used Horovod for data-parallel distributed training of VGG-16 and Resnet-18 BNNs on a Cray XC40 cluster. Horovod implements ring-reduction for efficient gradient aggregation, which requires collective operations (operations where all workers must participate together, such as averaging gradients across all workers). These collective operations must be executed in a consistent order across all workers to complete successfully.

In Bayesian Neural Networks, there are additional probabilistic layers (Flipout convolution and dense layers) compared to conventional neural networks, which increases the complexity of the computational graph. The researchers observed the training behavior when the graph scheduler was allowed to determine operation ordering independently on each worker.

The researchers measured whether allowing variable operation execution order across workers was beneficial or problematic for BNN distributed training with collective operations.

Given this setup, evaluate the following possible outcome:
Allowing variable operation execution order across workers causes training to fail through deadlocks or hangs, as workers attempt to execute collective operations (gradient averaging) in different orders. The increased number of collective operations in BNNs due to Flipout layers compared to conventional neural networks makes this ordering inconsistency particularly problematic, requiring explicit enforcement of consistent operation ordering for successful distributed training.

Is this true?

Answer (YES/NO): YES